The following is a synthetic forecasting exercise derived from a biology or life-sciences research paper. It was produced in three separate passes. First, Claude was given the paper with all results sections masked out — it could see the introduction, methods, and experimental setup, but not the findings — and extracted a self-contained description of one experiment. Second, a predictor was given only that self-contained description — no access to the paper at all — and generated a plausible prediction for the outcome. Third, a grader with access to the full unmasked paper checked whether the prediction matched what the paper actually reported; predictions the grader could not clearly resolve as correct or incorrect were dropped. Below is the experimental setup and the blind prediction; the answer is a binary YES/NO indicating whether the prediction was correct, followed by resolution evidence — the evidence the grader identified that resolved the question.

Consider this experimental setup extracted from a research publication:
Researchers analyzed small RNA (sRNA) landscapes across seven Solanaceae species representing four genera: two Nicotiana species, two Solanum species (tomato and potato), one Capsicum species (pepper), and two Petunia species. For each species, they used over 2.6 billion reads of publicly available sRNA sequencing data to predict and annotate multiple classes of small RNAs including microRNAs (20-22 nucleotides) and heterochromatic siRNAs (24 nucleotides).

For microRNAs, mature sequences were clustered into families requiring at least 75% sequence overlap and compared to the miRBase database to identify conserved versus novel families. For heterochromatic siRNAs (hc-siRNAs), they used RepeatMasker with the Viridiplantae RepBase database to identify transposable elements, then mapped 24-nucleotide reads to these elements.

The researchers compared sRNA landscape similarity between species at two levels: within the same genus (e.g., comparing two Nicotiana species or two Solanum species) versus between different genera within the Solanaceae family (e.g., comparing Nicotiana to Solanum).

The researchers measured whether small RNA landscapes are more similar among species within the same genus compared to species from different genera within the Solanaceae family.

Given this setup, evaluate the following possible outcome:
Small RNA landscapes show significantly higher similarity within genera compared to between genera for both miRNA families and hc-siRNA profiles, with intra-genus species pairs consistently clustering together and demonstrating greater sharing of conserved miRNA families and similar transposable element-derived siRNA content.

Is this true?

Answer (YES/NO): NO